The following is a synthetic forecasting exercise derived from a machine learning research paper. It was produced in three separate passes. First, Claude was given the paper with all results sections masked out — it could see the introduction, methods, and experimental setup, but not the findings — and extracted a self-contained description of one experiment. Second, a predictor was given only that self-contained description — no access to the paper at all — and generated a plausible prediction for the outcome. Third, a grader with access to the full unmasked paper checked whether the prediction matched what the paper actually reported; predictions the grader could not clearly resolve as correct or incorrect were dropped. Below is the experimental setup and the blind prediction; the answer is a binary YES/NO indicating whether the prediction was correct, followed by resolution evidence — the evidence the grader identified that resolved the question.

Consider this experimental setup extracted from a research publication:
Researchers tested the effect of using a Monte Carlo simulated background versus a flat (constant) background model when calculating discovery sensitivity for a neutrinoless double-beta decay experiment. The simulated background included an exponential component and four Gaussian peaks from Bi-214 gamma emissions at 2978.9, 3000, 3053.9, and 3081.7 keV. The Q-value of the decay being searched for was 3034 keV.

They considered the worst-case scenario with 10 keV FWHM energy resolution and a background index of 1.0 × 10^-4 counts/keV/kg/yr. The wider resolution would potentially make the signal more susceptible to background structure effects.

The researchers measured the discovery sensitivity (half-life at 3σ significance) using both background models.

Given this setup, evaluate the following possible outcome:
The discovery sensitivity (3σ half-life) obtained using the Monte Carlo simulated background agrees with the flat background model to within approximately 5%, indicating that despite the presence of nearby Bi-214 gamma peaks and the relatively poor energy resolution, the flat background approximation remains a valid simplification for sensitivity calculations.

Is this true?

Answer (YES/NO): YES